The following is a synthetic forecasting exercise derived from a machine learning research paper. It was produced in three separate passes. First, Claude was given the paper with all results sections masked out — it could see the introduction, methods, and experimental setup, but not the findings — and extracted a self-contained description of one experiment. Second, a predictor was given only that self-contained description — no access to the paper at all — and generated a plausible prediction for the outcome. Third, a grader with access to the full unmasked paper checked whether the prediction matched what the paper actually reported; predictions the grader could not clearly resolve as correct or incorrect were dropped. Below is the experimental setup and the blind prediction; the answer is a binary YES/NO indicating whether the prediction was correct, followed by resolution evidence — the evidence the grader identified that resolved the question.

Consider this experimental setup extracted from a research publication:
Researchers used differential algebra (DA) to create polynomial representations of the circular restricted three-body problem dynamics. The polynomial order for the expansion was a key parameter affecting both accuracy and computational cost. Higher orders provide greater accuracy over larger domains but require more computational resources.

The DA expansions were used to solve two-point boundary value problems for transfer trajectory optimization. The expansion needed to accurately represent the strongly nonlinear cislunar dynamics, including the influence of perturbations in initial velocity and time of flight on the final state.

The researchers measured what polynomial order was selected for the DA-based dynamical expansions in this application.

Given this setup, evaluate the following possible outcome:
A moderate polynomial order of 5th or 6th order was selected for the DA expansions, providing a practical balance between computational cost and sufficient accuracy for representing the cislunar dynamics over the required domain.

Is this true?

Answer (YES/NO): NO